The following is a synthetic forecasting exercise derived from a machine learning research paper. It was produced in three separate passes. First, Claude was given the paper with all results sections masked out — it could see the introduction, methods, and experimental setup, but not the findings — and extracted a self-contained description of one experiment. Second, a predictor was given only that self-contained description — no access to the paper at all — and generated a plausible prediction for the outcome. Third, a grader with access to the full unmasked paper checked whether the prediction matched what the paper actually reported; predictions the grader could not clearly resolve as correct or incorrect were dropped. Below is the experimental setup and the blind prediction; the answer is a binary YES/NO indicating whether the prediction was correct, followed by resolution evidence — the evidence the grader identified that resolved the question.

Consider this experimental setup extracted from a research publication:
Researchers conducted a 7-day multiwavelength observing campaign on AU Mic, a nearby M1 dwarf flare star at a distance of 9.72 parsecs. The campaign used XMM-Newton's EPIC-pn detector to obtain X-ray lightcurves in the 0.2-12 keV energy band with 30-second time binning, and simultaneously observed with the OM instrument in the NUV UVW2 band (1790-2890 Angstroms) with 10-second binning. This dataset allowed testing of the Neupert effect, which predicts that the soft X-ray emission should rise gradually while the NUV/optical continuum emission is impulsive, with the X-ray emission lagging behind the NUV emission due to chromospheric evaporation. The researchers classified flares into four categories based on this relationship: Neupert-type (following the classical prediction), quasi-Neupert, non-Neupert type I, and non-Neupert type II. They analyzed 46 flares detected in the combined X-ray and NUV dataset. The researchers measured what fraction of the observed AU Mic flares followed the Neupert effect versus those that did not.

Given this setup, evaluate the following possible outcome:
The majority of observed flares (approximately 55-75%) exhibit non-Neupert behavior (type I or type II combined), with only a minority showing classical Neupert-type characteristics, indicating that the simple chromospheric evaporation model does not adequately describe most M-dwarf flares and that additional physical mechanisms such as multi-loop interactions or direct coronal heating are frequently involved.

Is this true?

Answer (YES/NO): YES